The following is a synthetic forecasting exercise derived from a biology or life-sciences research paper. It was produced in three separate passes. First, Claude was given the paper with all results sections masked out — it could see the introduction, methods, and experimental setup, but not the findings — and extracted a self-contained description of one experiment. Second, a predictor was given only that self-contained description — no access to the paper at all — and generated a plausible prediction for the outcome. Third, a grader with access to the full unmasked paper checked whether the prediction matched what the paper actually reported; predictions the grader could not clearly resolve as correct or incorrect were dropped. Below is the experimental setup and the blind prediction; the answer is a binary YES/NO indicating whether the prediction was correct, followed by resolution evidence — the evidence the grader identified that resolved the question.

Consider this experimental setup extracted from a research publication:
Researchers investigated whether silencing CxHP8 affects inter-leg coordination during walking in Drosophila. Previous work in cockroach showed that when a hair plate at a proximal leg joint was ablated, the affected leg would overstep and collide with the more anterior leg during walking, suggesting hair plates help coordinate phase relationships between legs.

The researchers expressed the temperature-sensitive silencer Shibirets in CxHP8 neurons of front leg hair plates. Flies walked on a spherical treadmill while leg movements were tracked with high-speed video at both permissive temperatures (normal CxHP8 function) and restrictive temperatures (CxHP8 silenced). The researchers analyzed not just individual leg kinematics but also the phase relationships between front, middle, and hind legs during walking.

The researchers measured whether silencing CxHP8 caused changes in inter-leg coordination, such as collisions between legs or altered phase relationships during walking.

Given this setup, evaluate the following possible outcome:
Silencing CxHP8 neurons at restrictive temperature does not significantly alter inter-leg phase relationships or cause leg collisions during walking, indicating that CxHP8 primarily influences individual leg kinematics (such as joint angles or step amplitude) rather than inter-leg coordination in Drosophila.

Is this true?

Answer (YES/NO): YES